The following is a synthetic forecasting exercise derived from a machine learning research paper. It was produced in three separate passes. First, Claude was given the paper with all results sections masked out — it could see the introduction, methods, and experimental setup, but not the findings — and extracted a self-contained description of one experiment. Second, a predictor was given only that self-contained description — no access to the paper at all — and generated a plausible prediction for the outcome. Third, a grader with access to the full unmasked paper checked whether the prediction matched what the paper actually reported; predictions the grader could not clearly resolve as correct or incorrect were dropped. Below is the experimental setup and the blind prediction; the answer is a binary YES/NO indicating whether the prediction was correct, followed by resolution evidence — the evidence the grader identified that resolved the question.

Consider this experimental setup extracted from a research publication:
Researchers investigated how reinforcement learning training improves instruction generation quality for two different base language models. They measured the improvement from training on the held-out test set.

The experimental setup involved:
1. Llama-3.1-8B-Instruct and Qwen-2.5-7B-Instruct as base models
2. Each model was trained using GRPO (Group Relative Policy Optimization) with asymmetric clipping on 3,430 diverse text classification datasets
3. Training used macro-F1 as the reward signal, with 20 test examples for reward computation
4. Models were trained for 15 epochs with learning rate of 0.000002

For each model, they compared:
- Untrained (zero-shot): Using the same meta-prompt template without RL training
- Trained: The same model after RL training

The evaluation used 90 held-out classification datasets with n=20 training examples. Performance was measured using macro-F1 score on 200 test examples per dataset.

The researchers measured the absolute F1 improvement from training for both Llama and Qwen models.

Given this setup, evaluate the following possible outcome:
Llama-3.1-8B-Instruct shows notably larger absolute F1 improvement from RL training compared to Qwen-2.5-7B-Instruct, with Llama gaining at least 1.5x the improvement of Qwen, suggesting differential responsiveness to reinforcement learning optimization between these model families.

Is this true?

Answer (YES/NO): YES